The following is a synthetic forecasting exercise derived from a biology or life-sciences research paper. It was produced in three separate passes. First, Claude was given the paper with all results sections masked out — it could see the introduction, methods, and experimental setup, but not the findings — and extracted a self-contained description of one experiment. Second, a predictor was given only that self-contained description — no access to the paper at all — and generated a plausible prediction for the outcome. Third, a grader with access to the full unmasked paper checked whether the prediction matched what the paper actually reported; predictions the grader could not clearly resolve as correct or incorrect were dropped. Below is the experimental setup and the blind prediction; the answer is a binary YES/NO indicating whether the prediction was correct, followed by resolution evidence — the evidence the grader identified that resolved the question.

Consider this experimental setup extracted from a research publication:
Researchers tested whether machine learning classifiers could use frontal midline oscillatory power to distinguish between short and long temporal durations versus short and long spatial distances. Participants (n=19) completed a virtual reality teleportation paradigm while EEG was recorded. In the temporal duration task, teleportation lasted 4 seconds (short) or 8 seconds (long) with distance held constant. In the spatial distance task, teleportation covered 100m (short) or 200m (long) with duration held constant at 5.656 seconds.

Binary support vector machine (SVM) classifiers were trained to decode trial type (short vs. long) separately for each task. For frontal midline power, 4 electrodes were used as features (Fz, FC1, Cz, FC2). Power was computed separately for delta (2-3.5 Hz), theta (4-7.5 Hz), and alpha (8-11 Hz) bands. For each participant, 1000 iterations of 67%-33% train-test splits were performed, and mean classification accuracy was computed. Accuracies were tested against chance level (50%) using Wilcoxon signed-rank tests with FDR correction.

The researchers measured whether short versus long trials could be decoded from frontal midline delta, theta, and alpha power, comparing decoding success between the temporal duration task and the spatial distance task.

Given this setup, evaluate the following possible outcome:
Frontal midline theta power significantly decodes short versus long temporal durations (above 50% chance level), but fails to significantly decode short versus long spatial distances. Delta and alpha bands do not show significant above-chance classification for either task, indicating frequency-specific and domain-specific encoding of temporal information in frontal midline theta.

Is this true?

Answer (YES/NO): NO